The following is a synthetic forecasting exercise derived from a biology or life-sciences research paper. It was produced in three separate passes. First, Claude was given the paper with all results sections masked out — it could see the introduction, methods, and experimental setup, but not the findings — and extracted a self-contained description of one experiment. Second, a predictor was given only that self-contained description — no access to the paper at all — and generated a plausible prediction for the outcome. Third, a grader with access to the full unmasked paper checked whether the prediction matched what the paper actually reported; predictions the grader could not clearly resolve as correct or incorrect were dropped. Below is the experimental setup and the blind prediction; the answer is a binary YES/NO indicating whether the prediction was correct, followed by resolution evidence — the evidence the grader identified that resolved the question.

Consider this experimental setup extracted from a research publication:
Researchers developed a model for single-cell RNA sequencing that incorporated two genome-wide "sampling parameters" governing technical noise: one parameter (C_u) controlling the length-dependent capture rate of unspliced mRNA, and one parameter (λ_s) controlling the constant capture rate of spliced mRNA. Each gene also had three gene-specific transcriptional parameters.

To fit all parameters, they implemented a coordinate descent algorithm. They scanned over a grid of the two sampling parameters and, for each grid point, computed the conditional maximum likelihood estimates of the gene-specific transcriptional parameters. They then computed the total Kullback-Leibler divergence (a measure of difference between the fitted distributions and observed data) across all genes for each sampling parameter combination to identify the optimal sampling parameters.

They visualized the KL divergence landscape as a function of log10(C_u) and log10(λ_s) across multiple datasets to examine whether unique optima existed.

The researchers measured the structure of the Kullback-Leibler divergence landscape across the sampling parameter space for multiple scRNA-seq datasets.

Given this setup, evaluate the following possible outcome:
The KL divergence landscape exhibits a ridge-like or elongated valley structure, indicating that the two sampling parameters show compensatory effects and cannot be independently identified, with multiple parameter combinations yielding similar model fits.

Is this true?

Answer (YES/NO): NO